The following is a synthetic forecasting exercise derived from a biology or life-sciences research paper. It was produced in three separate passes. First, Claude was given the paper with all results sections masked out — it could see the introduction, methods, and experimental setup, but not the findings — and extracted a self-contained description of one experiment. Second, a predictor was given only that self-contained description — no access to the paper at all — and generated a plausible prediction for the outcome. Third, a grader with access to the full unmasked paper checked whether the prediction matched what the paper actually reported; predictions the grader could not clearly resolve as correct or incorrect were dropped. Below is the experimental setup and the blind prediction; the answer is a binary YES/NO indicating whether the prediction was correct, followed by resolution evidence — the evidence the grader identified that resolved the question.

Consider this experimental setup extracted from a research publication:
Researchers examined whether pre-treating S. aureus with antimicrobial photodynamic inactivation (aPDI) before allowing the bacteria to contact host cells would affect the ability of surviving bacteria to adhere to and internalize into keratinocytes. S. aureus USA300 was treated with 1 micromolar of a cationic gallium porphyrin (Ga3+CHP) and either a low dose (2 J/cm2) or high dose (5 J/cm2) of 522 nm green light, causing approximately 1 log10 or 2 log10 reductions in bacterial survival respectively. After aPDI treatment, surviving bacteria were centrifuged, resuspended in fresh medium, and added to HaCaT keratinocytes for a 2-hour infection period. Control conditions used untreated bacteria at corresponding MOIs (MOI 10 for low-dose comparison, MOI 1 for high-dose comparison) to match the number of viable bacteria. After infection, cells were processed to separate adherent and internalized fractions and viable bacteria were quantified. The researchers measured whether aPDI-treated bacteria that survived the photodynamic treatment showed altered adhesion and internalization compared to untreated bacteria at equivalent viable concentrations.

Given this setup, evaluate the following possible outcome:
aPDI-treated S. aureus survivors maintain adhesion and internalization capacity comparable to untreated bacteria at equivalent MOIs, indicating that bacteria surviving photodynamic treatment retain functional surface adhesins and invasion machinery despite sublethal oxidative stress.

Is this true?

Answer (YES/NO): NO